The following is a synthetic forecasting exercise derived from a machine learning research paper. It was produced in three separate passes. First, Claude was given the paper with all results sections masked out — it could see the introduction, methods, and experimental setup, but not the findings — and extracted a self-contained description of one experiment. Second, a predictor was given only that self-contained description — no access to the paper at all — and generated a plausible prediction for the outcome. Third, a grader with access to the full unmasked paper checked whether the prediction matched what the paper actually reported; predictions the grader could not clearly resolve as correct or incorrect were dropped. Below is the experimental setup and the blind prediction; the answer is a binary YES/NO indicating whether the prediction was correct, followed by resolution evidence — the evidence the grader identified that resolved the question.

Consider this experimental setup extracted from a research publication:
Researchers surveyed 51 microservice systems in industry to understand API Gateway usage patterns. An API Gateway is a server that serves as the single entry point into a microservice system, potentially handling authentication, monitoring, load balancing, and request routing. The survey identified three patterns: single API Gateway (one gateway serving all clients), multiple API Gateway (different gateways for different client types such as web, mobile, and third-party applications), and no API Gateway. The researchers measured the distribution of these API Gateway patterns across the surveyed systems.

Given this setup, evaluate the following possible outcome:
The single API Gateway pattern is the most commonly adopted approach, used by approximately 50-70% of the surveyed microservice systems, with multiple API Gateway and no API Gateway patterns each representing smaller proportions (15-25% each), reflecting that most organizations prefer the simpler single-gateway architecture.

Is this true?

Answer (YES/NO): NO